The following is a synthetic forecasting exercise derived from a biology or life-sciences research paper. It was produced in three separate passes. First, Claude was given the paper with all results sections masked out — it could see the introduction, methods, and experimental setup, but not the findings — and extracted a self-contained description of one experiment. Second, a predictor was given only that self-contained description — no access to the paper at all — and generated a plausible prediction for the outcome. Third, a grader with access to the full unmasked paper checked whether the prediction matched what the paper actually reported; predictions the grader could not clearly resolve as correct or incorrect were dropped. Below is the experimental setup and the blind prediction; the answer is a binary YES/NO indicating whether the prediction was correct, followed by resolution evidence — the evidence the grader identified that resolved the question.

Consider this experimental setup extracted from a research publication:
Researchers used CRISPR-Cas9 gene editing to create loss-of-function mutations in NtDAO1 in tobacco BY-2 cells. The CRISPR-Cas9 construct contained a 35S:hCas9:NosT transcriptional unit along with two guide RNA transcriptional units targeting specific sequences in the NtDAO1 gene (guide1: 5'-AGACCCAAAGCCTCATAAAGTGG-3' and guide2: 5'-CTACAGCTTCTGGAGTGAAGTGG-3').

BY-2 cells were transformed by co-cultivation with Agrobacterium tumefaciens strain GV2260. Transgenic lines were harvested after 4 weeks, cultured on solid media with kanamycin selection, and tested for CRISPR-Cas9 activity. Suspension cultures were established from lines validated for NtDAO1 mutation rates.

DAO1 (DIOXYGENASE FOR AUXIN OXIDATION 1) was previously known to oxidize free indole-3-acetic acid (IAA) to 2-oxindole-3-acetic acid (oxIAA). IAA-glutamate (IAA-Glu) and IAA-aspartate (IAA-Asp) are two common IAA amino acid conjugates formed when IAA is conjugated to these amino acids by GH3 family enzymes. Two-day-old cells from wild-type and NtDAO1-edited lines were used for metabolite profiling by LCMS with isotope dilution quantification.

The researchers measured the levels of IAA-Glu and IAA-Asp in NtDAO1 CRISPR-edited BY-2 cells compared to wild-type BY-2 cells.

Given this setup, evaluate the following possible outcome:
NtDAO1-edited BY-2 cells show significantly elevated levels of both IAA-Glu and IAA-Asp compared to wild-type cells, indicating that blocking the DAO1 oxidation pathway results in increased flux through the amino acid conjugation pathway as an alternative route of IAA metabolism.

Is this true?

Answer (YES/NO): YES